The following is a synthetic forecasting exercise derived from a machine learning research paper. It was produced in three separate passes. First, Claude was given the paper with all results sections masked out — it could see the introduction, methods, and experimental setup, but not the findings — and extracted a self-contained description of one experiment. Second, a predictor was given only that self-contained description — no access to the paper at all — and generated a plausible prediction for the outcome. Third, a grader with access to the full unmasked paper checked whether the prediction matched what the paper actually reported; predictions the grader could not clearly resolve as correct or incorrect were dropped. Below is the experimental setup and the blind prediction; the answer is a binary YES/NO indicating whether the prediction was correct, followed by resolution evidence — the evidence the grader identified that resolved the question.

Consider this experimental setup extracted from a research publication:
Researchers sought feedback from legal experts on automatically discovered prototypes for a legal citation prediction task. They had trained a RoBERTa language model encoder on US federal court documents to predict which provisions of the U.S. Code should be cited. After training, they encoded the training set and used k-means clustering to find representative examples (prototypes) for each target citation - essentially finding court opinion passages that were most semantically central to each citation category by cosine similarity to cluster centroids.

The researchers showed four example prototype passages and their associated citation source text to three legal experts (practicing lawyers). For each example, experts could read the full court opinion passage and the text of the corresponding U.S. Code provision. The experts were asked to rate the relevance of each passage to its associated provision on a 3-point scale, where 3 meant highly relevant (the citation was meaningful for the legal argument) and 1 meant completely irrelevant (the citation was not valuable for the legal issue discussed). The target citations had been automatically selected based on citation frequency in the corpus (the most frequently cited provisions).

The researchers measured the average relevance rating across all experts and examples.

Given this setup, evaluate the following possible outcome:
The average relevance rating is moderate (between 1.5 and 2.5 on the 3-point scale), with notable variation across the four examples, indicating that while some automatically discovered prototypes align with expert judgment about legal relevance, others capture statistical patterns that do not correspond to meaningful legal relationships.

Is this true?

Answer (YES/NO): NO